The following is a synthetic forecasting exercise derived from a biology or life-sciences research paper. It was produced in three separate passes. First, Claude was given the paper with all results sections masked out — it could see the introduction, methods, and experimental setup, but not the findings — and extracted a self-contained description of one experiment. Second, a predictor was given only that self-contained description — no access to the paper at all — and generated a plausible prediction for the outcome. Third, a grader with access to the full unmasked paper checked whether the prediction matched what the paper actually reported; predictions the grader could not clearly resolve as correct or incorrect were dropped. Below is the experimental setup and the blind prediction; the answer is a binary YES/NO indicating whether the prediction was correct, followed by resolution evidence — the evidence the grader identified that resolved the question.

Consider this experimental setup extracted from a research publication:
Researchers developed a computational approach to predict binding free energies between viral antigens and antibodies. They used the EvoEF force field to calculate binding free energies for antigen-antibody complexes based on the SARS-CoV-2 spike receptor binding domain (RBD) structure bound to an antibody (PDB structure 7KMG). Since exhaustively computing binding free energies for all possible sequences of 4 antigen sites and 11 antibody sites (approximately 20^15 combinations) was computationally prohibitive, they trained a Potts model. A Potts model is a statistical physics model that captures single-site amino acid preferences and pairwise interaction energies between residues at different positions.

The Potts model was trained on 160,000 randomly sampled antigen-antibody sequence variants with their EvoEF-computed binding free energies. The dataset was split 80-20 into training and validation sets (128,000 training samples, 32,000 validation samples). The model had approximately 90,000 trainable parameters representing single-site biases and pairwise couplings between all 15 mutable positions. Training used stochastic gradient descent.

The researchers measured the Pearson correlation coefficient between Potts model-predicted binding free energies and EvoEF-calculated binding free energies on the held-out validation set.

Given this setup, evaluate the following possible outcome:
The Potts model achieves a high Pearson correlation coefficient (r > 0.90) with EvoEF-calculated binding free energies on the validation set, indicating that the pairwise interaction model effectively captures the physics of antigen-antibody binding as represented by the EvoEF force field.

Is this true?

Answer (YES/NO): YES